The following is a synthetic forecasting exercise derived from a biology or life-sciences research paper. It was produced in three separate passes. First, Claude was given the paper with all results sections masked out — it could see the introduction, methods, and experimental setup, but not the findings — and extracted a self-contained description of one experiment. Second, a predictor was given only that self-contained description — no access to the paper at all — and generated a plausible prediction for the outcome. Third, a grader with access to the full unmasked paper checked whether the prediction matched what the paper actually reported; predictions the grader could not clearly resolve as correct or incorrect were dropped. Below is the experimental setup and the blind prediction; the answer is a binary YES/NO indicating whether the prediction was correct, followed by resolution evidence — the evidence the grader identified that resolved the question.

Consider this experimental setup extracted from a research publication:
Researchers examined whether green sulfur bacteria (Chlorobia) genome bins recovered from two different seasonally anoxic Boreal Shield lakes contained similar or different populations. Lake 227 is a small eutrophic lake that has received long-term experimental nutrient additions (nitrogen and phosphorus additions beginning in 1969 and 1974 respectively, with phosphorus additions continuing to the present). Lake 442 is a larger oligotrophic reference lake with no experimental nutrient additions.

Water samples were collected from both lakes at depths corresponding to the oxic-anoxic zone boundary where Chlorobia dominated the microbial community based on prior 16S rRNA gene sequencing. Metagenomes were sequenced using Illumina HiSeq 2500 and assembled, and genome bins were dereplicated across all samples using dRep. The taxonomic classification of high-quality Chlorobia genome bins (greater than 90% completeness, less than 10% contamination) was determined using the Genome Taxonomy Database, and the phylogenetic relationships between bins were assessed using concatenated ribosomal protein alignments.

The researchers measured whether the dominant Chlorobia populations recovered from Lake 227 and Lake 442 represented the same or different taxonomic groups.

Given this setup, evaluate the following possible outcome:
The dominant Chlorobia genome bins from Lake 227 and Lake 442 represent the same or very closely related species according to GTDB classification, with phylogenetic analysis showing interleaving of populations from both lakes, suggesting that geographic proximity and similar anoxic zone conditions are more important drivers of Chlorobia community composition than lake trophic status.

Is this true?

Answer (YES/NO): NO